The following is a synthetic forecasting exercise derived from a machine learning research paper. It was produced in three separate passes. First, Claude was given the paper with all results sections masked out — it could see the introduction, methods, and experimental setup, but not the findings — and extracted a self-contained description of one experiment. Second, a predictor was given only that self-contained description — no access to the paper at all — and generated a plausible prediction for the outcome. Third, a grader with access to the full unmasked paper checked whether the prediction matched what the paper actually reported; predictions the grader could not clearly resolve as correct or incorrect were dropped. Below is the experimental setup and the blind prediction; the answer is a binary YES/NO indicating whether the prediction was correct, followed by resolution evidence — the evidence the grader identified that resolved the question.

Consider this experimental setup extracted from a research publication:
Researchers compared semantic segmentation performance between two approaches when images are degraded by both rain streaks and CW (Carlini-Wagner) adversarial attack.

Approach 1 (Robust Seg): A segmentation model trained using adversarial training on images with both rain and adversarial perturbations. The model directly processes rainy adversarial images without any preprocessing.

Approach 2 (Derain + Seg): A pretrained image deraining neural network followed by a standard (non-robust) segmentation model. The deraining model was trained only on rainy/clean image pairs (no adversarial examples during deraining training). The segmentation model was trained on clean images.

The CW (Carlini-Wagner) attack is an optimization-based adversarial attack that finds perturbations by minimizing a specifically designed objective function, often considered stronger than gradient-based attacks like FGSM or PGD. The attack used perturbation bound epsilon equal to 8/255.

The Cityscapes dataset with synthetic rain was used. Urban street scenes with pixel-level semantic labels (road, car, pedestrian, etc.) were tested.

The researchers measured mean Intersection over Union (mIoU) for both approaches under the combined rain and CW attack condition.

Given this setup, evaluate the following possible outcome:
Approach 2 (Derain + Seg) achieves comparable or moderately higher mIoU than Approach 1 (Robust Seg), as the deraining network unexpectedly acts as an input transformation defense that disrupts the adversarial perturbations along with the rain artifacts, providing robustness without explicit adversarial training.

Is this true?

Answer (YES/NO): NO